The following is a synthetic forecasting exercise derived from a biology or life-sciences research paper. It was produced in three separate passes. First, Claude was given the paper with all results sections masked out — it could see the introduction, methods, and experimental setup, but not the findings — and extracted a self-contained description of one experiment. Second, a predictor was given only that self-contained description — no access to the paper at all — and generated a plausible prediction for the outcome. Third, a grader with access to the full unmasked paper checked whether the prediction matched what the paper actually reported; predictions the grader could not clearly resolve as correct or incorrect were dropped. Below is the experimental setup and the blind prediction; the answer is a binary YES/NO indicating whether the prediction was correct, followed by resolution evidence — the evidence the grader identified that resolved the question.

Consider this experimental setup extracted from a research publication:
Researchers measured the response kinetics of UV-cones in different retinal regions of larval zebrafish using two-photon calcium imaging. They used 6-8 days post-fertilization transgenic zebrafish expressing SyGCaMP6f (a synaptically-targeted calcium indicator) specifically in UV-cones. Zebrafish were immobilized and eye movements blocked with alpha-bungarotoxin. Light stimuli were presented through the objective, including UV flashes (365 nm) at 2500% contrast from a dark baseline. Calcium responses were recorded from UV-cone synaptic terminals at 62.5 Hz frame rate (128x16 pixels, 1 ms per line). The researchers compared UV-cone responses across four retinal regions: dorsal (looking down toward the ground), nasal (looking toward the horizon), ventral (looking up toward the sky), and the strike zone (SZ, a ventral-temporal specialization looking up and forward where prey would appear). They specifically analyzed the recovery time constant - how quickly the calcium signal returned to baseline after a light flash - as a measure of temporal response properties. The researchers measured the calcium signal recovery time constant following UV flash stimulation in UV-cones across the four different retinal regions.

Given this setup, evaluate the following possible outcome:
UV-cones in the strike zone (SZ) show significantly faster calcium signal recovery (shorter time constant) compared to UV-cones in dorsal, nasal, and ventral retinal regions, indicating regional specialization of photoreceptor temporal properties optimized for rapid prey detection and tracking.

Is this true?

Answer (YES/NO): NO